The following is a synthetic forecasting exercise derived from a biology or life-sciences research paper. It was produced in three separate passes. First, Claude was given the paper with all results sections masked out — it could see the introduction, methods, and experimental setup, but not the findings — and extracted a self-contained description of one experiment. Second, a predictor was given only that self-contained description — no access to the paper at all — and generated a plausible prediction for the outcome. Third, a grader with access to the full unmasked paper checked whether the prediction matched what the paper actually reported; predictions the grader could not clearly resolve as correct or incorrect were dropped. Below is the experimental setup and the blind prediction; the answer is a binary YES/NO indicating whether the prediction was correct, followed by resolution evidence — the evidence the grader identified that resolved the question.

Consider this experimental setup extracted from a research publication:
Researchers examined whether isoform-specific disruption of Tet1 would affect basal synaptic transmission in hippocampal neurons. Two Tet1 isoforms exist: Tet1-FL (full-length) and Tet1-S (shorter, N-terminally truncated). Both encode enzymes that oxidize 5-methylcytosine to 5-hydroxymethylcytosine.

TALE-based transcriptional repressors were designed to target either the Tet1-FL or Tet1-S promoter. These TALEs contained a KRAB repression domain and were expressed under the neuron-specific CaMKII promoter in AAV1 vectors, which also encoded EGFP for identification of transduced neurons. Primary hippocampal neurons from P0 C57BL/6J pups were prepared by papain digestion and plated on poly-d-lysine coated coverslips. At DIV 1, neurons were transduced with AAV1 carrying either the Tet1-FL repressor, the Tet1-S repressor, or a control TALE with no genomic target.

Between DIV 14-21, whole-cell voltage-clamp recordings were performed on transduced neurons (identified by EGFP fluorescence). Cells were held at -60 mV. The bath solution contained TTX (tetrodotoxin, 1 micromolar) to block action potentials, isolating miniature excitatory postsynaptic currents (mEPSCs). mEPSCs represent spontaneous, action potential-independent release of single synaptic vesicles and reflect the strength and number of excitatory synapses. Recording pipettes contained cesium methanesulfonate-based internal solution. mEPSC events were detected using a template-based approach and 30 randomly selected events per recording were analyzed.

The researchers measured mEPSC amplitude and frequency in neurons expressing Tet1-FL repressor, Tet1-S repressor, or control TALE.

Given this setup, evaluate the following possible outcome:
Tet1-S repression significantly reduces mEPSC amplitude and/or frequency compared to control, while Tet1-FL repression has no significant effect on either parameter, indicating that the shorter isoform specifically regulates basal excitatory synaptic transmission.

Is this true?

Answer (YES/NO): NO